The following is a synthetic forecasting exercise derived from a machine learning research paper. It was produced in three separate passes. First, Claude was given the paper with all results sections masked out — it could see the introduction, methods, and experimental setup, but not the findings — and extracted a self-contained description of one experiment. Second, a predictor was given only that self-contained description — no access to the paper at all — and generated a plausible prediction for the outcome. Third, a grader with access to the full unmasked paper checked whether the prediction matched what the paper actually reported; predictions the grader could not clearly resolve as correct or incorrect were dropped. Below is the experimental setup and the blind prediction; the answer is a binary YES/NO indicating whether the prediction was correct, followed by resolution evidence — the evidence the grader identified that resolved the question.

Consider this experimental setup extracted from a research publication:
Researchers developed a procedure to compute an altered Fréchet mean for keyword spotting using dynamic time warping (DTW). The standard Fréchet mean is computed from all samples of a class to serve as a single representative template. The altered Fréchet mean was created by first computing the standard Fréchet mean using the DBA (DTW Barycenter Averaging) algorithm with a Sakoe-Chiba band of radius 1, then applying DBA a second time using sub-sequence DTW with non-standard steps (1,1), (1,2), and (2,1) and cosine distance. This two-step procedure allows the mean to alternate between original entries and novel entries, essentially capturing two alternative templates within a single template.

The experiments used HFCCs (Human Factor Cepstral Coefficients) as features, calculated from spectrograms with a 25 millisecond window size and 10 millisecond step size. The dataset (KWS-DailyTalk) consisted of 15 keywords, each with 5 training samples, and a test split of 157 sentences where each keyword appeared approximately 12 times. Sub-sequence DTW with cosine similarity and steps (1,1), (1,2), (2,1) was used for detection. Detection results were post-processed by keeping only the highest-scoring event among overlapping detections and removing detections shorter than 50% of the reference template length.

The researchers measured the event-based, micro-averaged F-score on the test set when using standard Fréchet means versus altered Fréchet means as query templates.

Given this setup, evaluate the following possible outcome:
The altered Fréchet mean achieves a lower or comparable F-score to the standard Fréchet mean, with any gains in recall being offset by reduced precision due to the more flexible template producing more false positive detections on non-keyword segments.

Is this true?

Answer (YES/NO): NO